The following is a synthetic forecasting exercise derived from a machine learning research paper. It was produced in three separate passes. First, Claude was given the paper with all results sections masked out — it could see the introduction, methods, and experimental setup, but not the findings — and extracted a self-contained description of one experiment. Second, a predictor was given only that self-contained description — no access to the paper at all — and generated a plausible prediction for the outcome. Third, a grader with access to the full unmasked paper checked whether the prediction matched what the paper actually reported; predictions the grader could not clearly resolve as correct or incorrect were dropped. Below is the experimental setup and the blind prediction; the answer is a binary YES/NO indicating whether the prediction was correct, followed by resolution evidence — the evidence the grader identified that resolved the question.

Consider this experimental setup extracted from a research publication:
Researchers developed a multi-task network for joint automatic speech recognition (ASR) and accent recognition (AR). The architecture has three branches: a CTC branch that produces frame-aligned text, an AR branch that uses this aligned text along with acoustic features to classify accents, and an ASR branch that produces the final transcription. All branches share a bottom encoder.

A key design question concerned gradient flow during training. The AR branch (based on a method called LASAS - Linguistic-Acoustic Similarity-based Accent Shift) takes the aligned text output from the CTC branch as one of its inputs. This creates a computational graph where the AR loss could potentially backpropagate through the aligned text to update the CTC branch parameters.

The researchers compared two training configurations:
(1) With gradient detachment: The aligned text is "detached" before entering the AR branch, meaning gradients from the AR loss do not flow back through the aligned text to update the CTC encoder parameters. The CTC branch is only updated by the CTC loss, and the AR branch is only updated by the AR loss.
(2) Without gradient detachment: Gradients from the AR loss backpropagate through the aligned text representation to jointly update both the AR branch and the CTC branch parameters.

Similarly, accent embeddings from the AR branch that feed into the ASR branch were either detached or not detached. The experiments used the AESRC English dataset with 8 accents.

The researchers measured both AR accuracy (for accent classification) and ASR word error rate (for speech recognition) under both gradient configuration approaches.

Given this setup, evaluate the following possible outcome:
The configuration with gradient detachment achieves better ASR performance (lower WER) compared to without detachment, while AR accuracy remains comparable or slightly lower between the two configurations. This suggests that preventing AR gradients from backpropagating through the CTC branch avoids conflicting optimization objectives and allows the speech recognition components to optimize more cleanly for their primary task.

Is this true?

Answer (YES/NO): NO